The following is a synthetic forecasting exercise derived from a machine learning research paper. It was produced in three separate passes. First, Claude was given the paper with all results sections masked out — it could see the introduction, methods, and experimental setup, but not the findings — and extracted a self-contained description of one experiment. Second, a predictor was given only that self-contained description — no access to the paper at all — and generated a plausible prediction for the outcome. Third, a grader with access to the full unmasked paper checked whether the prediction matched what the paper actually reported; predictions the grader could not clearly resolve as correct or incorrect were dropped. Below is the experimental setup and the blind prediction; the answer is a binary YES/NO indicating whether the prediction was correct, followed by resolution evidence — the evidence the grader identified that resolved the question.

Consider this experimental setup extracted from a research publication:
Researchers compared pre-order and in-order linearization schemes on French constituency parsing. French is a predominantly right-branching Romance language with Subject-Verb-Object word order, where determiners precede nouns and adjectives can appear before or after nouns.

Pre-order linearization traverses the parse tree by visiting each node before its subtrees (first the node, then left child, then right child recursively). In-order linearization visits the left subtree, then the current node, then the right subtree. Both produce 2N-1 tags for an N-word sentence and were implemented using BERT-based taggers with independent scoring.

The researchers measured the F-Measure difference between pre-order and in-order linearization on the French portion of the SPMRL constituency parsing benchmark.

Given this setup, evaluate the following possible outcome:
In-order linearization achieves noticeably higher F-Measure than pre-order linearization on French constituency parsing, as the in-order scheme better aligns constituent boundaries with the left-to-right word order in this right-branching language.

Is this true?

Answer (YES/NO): NO